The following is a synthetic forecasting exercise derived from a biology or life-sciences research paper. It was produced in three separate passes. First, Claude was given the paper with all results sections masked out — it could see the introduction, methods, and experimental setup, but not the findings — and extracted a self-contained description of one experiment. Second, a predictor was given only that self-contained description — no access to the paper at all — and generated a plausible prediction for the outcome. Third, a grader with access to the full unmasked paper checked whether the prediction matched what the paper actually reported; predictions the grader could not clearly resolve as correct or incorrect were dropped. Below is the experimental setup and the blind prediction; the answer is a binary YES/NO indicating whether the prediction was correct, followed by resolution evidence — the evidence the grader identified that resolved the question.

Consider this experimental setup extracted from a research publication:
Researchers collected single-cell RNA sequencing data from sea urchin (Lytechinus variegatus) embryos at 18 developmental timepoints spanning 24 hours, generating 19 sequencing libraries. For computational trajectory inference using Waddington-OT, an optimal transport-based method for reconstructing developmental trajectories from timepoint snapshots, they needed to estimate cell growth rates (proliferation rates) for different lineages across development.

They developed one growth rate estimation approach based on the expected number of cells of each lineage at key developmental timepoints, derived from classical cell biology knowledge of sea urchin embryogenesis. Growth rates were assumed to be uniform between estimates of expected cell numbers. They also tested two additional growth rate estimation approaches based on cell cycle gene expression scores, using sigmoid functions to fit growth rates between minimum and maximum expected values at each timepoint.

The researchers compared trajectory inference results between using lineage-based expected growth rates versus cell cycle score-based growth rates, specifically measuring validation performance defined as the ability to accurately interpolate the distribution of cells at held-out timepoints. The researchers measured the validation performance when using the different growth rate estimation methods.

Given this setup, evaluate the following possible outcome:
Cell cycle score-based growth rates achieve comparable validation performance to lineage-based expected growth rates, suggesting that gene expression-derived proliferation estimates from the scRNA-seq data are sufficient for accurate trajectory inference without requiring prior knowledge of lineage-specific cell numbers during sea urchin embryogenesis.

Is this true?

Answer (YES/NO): YES